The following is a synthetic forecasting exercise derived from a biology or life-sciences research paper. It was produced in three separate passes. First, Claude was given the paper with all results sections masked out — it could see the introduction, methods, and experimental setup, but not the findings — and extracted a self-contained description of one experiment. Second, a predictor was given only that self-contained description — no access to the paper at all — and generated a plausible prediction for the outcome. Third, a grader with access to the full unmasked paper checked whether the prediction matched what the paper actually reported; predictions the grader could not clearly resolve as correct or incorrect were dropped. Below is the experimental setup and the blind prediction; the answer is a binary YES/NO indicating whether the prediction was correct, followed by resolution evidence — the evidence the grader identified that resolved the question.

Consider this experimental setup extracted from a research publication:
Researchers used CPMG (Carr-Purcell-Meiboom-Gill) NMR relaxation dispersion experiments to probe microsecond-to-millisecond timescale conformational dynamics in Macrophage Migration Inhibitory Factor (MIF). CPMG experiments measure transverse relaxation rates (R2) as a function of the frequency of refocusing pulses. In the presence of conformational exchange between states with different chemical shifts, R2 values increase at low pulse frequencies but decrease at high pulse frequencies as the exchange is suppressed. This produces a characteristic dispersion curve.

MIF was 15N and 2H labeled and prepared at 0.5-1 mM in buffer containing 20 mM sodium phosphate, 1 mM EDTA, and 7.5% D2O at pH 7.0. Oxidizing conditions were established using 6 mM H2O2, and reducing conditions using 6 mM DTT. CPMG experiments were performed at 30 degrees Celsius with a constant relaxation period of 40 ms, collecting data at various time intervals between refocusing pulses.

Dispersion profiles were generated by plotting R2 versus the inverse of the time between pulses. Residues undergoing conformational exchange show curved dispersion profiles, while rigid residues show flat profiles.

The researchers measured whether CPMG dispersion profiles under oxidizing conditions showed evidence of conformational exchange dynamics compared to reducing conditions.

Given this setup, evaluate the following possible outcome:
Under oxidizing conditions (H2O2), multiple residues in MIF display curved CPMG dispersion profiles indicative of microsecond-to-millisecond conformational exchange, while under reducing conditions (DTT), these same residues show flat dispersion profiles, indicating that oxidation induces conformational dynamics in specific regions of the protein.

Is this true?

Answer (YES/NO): YES